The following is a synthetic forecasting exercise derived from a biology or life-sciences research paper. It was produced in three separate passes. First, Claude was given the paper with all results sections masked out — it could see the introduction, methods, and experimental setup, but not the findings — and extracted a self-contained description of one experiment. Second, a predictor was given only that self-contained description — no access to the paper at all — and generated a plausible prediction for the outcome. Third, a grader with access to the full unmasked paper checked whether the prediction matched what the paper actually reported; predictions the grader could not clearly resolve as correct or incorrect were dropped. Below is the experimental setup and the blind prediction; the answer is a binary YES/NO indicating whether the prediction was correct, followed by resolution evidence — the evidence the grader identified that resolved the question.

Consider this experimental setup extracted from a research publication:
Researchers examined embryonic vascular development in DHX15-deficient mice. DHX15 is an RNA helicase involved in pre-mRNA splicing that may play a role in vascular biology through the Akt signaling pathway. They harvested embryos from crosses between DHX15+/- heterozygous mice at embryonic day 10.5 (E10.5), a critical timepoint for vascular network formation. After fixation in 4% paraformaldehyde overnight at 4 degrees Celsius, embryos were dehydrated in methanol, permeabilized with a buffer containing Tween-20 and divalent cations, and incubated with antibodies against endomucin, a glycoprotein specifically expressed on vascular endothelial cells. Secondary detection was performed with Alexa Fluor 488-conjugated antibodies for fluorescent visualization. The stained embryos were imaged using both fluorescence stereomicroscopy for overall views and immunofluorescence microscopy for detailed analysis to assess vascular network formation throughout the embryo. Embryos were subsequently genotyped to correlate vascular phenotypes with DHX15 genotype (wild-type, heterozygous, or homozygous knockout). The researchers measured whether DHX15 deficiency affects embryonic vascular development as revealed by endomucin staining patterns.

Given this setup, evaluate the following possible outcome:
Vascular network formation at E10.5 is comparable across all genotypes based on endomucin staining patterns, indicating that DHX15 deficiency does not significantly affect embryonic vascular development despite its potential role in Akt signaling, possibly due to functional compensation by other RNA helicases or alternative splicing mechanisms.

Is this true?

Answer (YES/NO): NO